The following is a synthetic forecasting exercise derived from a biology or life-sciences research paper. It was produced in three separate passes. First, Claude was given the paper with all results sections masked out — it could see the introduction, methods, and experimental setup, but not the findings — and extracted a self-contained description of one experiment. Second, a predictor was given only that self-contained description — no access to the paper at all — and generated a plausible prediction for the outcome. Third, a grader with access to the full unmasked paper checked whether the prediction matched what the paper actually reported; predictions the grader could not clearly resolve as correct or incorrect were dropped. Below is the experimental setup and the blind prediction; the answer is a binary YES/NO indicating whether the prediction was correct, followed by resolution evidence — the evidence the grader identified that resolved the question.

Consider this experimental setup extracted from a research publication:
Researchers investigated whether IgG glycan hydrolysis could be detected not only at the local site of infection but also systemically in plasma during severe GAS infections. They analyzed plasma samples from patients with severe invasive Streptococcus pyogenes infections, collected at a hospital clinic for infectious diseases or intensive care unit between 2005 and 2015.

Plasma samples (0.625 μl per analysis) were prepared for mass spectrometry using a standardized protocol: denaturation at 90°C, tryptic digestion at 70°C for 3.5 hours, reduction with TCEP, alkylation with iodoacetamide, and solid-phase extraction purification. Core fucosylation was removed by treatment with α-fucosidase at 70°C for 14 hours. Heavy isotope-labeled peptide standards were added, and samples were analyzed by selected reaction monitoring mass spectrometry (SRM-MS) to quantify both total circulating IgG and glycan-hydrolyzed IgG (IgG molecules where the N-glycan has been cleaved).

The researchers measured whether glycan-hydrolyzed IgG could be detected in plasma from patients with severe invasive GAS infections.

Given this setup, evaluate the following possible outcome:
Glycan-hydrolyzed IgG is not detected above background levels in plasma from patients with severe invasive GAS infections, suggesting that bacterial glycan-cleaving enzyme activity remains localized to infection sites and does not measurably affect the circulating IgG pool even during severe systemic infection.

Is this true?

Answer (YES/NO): NO